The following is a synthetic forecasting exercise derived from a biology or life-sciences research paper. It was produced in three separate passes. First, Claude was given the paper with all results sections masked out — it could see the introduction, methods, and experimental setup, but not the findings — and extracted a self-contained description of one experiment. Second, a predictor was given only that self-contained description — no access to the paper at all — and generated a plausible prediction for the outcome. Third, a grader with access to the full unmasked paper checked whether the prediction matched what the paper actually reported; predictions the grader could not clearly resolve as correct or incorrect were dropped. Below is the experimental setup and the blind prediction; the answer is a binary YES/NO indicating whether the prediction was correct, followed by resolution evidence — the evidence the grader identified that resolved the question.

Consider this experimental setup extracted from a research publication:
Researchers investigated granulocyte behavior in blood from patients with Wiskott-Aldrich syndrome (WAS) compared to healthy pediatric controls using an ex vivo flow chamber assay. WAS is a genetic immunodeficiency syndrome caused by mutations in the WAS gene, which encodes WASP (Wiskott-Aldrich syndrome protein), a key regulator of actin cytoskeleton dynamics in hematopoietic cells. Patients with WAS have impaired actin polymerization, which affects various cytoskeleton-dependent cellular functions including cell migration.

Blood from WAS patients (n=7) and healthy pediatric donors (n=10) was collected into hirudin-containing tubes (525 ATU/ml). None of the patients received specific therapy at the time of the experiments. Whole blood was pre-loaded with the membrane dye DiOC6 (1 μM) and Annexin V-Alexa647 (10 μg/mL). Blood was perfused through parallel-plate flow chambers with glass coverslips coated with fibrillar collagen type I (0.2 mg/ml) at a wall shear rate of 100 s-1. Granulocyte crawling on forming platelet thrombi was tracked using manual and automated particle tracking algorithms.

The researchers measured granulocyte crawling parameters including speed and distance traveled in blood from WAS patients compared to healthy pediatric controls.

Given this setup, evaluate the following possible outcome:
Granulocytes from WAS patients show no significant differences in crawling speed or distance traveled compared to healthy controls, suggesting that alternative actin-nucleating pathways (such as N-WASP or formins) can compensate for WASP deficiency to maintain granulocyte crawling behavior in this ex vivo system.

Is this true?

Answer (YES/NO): NO